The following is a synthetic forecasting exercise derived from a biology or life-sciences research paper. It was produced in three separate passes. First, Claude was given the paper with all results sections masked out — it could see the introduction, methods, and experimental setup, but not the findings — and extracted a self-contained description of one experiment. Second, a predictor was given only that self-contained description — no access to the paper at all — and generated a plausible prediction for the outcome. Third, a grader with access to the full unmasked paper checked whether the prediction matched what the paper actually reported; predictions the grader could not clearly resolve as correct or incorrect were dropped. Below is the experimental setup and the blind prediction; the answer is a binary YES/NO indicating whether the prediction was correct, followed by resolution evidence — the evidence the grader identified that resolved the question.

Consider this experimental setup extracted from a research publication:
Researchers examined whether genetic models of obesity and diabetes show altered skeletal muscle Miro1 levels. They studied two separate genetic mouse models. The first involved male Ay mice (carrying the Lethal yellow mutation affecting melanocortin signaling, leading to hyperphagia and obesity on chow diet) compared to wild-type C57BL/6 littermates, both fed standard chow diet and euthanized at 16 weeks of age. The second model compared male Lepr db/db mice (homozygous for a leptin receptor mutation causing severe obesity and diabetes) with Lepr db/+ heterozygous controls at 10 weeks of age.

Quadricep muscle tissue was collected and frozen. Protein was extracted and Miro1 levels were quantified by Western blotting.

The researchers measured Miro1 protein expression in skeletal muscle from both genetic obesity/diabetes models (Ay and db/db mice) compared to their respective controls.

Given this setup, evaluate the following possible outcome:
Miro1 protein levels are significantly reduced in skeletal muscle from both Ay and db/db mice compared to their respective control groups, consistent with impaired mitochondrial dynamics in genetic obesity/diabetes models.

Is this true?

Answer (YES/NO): NO